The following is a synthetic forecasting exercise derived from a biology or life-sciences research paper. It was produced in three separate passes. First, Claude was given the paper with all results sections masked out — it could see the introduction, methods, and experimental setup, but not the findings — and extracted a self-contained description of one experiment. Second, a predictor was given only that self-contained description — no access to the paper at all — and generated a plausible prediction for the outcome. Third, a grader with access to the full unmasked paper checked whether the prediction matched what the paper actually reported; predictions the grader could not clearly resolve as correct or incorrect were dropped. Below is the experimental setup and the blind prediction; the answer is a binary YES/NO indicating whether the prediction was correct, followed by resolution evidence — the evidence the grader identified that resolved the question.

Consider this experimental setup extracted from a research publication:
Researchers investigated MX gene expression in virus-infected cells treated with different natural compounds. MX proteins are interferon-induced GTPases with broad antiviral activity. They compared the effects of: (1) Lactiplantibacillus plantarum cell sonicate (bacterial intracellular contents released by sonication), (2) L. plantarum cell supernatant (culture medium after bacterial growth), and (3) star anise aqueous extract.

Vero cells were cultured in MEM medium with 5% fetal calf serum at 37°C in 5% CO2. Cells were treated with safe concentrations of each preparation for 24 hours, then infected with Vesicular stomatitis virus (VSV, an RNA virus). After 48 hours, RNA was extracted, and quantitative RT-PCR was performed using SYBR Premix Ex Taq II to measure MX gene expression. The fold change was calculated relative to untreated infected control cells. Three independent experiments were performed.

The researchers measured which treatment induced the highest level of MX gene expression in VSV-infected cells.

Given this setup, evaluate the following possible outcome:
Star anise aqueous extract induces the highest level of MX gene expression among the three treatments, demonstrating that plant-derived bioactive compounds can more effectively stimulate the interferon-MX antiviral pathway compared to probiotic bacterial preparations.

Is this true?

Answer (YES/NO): YES